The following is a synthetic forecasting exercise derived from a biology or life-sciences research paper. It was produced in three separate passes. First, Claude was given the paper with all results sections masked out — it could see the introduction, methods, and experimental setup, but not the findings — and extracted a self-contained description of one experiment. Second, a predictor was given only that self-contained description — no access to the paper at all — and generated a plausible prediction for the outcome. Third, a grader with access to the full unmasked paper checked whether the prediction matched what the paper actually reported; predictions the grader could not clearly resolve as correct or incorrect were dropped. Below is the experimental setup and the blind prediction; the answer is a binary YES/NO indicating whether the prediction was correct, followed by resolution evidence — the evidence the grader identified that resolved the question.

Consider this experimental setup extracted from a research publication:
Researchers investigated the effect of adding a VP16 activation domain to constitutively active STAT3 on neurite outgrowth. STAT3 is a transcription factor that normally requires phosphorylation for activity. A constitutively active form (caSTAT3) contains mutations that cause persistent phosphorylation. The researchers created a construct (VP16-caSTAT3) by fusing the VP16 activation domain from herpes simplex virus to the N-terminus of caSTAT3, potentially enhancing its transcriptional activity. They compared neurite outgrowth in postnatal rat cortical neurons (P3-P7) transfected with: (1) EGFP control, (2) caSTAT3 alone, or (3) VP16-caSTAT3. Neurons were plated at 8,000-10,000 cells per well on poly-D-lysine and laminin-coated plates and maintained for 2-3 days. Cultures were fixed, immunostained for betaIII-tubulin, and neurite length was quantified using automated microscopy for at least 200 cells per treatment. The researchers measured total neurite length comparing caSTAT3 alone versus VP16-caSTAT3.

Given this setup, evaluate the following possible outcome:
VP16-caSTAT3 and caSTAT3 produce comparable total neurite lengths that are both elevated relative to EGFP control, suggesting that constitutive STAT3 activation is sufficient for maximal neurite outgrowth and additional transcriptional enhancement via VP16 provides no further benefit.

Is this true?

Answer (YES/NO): NO